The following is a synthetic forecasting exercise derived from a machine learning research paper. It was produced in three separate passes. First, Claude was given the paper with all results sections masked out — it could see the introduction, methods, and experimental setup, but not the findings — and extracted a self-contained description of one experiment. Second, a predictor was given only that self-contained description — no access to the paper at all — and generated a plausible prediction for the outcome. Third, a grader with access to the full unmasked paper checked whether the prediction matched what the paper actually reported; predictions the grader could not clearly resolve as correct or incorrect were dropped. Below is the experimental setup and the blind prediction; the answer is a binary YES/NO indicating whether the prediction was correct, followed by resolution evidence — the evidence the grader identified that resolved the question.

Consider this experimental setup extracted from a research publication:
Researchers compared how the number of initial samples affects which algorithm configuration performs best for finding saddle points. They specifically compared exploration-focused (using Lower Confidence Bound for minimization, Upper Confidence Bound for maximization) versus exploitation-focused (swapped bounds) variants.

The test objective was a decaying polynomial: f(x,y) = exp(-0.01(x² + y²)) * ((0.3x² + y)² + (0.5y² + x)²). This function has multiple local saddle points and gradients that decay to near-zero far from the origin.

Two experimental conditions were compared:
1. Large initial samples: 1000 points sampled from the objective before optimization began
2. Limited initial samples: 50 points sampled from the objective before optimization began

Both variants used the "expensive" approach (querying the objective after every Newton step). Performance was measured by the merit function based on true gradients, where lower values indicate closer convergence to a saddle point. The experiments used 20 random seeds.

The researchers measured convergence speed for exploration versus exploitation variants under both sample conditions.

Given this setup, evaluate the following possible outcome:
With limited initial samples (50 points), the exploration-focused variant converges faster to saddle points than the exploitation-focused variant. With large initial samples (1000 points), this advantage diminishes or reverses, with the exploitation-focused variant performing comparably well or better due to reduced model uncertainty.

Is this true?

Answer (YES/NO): YES